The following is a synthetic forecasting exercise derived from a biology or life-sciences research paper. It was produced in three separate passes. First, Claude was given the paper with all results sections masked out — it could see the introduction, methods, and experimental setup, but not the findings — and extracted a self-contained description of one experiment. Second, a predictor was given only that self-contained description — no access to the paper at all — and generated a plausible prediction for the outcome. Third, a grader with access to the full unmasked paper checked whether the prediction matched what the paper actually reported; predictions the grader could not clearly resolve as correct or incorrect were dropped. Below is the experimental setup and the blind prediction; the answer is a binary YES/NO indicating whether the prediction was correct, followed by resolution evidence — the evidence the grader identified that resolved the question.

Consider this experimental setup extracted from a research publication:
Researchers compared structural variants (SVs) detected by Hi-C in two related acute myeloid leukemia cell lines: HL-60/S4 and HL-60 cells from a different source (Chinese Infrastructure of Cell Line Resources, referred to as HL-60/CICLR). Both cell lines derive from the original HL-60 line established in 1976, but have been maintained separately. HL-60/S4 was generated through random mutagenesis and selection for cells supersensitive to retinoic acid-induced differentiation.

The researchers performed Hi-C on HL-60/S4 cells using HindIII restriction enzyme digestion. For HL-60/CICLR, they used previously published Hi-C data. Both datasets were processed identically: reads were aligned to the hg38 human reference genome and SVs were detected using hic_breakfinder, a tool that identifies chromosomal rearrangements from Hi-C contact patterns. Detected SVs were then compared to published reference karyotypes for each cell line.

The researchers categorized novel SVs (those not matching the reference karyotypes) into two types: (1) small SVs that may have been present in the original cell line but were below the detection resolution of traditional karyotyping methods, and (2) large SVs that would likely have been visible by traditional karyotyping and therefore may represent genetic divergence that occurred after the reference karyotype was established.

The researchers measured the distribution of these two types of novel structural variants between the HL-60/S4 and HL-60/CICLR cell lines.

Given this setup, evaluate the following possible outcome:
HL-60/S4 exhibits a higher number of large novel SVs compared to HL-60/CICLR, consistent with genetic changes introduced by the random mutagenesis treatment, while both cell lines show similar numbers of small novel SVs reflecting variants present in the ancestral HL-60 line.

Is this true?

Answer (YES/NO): NO